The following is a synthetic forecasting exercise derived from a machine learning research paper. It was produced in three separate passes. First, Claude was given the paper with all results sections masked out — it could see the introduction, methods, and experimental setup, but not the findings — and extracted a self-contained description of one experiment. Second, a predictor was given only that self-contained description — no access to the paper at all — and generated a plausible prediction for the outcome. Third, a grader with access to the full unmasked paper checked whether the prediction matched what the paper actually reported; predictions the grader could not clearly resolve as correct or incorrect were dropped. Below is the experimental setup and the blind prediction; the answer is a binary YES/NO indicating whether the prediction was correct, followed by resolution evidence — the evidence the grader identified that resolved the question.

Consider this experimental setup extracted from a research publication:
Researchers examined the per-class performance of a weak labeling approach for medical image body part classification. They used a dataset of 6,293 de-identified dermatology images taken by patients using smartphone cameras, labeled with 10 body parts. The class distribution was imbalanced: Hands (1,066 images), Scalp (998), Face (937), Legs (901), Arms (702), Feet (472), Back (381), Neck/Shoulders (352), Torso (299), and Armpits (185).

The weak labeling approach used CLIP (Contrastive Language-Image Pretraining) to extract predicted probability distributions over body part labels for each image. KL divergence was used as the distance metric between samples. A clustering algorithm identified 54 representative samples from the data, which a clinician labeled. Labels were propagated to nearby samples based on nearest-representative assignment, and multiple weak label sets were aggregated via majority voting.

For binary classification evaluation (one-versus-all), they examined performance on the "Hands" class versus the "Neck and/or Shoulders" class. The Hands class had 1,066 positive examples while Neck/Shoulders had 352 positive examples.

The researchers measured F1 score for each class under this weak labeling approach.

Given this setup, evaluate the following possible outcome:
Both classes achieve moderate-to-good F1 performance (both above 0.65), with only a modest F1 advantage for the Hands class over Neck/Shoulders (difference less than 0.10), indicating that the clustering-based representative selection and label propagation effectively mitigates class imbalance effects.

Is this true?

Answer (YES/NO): NO